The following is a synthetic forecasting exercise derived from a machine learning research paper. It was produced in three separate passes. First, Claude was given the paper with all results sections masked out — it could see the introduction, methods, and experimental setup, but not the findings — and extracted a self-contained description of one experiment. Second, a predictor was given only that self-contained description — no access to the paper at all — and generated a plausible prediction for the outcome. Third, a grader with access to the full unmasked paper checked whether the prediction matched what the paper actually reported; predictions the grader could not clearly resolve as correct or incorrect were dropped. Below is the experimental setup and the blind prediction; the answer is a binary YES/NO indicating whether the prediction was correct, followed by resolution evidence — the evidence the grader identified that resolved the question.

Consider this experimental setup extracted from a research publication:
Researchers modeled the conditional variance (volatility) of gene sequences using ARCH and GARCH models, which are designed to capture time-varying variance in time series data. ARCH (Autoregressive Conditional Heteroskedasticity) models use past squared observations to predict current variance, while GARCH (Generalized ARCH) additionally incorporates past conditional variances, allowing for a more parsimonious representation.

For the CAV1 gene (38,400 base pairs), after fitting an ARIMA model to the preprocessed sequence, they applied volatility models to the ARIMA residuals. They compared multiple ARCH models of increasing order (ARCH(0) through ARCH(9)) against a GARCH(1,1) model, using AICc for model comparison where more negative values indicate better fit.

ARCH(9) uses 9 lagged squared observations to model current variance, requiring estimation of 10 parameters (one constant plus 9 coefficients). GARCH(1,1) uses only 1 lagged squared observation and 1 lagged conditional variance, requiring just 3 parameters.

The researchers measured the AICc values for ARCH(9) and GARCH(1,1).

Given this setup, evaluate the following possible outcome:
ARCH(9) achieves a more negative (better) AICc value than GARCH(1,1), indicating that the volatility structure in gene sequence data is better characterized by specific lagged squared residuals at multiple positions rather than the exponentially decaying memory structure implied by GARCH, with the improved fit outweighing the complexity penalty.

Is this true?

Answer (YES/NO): NO